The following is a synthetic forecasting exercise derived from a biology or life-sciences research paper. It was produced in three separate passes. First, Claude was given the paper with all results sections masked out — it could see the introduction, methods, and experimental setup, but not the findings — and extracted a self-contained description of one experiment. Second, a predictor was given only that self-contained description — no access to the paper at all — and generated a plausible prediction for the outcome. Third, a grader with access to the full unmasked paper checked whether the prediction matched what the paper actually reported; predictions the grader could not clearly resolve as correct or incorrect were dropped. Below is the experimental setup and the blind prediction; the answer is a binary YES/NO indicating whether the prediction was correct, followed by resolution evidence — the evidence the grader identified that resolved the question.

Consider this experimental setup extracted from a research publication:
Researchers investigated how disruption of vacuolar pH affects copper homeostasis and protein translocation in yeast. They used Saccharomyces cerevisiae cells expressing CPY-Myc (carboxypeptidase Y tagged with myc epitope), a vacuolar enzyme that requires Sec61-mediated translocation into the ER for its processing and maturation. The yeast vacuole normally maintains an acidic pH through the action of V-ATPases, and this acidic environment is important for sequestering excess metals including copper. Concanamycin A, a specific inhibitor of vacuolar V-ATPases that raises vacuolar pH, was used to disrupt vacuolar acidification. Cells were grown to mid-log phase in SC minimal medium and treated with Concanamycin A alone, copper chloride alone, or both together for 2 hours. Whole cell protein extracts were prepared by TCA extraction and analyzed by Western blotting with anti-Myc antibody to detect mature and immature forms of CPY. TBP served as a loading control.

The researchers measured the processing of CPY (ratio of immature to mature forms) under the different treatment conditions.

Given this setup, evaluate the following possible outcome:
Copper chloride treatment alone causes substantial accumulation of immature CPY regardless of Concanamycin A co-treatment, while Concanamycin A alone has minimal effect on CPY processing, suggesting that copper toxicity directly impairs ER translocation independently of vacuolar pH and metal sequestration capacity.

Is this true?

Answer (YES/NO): NO